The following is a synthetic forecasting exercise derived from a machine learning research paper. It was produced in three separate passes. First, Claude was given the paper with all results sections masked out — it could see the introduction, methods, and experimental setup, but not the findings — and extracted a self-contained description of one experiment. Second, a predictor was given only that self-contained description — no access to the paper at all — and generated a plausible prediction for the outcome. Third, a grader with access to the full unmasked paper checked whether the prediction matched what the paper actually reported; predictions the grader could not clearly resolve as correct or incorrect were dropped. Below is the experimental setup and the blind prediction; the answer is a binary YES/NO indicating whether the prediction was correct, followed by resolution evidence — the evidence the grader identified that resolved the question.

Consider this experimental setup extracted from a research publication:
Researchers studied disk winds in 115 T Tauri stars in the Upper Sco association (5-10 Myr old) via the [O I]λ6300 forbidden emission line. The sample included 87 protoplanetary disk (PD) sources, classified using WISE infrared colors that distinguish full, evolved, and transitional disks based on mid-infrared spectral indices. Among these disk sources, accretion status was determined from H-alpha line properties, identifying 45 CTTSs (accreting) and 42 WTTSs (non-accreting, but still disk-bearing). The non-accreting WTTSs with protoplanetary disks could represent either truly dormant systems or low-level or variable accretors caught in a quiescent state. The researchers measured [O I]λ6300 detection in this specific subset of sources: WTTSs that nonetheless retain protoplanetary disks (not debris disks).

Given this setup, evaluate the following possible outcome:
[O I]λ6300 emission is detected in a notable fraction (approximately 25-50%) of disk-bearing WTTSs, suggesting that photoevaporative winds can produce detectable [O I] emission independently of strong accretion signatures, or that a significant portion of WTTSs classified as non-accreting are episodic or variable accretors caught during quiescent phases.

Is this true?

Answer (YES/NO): YES